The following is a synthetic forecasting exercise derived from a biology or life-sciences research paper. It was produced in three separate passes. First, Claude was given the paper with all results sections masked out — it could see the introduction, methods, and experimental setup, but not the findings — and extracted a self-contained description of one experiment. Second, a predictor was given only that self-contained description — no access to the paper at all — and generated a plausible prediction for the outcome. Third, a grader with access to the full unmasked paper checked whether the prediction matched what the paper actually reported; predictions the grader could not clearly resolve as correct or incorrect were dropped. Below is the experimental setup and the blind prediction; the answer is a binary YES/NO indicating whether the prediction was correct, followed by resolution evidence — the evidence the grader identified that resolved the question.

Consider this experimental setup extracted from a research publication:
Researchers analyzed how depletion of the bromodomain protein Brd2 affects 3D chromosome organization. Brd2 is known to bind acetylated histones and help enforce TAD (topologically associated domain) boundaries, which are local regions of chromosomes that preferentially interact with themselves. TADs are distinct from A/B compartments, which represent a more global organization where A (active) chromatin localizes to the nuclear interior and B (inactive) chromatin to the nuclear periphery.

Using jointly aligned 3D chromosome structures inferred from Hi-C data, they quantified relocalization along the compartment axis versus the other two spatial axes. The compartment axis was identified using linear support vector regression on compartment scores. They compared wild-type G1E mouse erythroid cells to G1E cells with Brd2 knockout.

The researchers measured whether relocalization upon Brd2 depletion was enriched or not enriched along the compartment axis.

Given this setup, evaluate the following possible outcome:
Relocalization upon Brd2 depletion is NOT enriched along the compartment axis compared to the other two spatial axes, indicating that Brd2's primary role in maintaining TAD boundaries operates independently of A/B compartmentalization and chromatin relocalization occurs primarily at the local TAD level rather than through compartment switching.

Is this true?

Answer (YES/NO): YES